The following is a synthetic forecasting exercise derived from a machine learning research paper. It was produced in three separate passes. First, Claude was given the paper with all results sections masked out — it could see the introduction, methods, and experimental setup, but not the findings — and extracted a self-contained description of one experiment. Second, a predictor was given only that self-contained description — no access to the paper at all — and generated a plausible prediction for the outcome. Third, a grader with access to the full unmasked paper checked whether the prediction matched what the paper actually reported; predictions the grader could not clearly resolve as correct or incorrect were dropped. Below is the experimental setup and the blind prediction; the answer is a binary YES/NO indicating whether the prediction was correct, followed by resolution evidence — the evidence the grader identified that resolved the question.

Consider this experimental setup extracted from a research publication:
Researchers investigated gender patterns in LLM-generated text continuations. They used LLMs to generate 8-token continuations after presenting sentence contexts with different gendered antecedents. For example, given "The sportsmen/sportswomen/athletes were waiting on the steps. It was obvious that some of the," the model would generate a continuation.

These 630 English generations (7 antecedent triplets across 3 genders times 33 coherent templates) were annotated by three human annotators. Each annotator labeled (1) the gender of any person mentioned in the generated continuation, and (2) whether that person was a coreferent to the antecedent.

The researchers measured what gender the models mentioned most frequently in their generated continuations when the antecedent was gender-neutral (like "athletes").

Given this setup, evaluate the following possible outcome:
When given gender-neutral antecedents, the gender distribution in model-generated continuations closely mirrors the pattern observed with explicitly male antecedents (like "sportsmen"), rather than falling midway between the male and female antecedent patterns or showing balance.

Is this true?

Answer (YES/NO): NO